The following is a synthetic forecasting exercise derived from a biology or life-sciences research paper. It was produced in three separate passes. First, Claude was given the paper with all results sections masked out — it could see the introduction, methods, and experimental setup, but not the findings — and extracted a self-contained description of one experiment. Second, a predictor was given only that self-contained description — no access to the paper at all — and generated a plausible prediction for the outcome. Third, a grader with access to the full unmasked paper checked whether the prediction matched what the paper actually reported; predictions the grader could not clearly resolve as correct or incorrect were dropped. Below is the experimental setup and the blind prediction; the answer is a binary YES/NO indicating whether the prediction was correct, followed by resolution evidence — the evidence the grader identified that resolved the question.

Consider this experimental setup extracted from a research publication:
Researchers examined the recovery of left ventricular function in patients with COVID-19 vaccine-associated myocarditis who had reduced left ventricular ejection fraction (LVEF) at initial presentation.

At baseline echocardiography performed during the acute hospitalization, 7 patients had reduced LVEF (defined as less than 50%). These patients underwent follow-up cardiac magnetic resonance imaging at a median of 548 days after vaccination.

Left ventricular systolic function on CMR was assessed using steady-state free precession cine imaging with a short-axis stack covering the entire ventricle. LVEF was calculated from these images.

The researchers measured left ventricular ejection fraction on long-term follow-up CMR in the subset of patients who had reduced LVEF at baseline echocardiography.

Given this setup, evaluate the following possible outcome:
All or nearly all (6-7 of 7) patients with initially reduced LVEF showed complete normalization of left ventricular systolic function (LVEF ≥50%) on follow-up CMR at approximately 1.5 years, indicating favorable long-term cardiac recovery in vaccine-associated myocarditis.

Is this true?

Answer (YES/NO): YES